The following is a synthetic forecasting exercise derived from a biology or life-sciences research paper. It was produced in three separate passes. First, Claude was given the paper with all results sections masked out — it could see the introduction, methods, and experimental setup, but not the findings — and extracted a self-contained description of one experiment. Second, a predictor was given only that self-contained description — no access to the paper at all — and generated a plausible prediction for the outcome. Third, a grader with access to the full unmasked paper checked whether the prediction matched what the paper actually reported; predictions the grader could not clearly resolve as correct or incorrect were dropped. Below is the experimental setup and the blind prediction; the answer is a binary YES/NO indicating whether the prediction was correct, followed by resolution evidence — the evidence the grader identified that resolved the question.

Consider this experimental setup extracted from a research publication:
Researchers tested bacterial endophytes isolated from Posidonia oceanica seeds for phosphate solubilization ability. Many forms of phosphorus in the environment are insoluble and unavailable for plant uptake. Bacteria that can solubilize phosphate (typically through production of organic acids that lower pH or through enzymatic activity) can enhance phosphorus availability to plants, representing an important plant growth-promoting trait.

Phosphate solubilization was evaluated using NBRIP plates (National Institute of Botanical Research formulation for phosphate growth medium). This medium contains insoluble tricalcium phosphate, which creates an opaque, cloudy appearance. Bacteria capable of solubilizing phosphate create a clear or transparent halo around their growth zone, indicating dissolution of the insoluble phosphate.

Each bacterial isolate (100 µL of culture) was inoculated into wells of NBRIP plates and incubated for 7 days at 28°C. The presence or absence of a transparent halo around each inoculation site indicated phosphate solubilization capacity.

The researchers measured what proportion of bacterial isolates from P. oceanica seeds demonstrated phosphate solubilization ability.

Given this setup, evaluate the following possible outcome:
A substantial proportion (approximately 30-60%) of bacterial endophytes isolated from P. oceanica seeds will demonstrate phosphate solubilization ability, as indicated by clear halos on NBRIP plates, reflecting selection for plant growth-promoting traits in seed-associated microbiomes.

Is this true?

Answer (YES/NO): NO